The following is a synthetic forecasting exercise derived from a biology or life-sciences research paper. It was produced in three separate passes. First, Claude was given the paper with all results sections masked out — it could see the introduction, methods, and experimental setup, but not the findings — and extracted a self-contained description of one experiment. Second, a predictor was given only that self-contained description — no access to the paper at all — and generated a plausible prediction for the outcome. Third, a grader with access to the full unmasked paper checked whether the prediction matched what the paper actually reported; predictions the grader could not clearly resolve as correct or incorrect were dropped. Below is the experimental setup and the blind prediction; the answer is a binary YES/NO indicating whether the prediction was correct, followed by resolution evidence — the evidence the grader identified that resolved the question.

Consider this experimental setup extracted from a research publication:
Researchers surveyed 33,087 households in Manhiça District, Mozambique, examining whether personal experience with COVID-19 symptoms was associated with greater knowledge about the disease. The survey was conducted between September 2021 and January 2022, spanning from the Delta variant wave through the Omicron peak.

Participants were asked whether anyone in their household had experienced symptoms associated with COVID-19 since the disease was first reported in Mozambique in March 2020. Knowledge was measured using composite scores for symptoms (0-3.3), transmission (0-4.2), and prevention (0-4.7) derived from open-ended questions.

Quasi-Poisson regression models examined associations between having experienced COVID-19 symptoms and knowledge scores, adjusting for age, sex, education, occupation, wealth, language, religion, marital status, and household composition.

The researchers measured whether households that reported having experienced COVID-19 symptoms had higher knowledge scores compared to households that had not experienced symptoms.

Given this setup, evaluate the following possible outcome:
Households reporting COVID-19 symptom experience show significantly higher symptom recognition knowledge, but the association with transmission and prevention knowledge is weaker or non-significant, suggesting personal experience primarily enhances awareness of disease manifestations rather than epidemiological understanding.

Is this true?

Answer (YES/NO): NO